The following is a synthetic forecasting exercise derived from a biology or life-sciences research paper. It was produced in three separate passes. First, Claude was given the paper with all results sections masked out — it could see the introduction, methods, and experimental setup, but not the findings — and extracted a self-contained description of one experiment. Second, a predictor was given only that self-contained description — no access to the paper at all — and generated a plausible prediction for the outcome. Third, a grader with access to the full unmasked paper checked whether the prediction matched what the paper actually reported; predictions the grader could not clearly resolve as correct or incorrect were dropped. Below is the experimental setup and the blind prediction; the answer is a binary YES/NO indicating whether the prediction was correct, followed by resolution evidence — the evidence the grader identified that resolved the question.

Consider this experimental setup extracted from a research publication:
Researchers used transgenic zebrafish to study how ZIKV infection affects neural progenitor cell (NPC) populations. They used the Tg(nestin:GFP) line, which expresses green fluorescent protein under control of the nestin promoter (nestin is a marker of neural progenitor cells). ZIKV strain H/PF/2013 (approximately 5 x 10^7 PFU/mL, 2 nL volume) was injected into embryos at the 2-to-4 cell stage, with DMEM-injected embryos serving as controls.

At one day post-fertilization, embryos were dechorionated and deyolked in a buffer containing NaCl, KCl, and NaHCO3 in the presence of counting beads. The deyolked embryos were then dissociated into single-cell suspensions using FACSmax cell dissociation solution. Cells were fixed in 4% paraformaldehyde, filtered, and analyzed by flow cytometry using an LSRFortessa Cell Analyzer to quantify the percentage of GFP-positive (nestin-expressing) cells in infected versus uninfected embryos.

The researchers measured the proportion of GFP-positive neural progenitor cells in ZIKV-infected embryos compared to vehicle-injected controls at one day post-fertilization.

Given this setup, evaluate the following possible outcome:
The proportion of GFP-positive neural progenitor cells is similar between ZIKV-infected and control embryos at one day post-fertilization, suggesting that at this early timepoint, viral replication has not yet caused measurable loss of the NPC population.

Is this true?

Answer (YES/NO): NO